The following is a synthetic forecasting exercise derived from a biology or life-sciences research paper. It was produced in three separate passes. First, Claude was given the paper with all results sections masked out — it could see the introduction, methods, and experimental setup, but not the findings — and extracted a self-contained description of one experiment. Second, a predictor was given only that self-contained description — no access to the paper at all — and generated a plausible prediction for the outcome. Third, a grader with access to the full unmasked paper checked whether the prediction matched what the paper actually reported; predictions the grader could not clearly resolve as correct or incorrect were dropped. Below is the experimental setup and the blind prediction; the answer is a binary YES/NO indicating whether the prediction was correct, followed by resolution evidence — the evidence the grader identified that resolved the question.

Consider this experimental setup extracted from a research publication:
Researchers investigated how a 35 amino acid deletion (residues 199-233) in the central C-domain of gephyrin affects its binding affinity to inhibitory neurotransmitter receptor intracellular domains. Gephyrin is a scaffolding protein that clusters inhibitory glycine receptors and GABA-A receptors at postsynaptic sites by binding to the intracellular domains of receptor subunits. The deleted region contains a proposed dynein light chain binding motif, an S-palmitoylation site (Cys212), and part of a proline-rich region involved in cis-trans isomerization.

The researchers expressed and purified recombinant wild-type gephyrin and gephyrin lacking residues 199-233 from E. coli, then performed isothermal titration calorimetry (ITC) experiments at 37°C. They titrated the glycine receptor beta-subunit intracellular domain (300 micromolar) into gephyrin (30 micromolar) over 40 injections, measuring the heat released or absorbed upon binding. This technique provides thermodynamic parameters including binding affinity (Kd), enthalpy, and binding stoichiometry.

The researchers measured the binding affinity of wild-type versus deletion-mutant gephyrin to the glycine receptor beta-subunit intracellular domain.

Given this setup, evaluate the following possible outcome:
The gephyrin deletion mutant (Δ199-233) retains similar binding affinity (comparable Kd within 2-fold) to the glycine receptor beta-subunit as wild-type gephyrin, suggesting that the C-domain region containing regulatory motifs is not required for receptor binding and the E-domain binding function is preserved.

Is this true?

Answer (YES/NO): YES